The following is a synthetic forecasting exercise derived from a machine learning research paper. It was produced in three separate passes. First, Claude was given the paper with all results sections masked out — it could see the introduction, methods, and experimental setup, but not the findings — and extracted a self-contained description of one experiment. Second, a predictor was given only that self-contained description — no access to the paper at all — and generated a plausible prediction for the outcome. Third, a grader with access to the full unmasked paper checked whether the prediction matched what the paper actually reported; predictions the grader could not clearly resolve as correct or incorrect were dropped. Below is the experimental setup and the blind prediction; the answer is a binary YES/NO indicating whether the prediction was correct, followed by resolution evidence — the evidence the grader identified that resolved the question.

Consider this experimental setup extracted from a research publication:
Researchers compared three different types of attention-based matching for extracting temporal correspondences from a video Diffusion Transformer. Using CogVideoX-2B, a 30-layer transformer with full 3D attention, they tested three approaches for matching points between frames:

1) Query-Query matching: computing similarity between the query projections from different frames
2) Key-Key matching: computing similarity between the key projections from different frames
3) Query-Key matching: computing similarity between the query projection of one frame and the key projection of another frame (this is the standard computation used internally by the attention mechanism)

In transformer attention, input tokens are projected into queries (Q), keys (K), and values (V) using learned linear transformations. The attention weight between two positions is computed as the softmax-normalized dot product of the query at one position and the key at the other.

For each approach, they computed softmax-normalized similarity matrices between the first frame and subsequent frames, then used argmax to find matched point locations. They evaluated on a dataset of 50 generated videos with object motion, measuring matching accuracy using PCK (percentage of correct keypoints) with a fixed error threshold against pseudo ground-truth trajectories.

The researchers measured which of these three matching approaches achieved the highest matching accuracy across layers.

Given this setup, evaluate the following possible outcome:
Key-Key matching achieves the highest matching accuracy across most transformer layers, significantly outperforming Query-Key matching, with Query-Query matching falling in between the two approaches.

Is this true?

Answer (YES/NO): NO